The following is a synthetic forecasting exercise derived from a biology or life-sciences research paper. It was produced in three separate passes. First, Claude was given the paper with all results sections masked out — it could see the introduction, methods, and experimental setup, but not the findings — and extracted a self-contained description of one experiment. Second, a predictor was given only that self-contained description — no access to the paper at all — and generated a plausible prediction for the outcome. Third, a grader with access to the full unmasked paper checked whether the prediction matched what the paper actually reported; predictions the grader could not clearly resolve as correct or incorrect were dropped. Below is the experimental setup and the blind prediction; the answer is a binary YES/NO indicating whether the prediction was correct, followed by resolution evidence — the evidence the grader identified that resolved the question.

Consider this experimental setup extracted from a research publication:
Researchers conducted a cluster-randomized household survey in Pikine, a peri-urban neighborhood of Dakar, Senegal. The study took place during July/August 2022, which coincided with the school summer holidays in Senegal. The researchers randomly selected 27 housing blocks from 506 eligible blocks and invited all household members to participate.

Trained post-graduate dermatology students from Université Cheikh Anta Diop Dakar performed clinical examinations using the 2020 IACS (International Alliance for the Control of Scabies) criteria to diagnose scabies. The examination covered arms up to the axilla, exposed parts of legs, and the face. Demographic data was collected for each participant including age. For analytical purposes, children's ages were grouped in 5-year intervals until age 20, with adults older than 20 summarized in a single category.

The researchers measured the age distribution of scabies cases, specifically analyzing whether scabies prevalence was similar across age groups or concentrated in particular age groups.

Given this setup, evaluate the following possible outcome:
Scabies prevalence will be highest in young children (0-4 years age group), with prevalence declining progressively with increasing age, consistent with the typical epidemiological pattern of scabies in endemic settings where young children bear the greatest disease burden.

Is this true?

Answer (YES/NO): NO